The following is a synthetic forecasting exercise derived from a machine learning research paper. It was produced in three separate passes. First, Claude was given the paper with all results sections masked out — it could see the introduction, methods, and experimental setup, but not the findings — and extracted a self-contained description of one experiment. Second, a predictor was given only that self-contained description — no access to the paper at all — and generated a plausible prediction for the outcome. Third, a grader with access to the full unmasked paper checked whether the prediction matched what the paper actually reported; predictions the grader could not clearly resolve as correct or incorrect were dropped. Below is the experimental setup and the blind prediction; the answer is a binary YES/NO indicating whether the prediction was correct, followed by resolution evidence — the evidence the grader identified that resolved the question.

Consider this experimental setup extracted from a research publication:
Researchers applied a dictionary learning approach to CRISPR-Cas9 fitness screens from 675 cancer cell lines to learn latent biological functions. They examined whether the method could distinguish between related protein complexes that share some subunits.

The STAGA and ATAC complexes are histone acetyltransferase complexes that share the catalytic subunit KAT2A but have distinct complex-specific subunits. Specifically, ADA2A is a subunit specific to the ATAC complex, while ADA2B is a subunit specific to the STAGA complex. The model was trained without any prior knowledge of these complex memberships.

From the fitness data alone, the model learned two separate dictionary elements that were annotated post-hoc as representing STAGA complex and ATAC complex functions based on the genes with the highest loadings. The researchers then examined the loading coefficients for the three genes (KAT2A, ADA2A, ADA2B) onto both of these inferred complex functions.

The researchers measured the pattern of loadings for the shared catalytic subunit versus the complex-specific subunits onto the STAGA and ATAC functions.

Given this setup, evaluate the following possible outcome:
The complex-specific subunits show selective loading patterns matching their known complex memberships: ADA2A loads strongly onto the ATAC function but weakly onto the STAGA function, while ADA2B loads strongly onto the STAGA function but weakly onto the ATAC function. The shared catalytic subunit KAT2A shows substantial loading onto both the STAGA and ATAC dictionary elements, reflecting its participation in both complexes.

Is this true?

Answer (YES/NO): NO